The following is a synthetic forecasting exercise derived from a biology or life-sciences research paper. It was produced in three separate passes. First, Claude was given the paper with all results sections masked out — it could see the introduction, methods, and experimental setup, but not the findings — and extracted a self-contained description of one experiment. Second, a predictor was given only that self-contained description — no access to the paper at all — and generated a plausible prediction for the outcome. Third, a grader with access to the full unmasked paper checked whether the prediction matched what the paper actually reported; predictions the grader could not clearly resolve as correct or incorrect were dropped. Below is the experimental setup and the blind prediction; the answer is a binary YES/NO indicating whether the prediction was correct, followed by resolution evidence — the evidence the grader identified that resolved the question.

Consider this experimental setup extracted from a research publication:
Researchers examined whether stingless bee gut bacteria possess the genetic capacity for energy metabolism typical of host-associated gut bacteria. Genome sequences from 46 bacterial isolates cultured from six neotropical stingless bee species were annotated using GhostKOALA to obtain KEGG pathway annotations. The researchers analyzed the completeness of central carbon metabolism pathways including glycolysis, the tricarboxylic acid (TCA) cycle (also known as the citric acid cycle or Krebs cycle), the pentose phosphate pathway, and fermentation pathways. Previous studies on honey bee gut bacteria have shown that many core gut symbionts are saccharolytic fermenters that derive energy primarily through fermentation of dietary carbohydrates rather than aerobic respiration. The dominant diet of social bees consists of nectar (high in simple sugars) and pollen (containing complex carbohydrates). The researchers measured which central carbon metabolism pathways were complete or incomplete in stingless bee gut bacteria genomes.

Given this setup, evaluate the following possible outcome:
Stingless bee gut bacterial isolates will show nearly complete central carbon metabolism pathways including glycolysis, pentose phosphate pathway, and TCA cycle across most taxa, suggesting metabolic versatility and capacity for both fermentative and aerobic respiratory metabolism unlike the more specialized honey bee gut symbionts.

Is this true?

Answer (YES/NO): NO